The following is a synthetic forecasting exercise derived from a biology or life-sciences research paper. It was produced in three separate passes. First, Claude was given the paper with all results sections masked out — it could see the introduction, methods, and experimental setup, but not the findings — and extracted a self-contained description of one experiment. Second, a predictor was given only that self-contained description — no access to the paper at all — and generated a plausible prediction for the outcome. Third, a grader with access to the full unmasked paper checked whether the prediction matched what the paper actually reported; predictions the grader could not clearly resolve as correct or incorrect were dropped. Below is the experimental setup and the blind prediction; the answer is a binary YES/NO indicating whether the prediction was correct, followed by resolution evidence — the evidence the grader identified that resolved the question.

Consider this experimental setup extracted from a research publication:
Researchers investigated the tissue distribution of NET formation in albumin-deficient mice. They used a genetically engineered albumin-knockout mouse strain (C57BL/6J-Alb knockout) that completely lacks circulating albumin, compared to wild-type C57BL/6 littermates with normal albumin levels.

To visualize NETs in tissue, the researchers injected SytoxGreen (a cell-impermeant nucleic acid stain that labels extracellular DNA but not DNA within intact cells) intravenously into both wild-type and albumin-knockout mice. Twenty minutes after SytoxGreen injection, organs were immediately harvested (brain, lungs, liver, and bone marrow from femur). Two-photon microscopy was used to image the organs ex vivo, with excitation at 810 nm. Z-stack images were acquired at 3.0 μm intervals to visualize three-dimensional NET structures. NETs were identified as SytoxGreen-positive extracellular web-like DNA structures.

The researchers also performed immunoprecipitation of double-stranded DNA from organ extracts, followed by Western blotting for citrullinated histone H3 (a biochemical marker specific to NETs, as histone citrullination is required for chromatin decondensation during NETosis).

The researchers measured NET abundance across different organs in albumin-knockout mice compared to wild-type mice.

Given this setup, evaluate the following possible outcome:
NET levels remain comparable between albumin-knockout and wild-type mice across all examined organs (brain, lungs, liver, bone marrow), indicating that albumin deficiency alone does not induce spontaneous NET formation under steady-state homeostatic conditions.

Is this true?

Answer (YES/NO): NO